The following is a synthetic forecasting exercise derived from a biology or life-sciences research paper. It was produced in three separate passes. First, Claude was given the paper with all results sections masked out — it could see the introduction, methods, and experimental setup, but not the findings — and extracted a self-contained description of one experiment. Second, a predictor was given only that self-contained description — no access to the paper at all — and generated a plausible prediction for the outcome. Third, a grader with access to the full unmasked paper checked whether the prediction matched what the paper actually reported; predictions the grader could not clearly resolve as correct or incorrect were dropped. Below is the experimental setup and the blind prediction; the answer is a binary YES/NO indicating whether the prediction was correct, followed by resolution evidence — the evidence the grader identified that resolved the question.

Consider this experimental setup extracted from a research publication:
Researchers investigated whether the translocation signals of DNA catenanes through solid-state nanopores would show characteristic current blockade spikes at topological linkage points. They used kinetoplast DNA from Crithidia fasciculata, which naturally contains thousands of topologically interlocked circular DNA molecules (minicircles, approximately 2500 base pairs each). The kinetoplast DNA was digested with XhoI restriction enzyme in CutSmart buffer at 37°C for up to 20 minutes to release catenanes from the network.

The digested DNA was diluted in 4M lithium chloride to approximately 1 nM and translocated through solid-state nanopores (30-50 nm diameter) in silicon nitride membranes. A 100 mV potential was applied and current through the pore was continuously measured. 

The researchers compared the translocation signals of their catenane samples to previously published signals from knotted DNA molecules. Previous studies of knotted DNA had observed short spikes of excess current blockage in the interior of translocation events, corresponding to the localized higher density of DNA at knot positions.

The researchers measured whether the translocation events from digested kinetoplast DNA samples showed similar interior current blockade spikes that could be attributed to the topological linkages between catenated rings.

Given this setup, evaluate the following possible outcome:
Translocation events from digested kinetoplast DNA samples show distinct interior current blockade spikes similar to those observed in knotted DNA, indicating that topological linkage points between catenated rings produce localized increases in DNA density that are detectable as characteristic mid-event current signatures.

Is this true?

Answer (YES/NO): YES